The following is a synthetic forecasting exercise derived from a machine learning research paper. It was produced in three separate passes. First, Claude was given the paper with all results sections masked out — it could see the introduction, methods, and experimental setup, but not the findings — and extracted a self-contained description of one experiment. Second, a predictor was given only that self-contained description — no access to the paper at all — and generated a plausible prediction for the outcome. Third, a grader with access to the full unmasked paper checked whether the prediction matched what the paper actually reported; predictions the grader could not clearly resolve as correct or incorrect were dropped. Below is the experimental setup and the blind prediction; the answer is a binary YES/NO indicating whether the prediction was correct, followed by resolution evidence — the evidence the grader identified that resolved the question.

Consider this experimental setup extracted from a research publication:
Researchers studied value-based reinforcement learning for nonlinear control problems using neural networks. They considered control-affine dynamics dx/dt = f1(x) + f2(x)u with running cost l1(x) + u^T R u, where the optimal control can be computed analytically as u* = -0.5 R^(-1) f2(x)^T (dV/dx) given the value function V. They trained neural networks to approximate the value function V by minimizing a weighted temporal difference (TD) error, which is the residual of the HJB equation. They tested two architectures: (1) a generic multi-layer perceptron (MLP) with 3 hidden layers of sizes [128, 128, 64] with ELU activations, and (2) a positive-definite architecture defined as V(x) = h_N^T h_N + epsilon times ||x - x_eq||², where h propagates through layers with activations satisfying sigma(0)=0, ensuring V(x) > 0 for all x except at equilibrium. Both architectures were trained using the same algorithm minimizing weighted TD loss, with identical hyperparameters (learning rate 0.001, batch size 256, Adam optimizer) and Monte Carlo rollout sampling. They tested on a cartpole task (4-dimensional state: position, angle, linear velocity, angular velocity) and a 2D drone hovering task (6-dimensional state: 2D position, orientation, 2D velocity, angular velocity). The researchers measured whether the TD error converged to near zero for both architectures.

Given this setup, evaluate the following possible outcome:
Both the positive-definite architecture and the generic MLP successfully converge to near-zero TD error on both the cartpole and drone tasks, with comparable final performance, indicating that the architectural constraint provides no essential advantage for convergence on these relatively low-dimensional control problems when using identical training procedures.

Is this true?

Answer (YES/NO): NO